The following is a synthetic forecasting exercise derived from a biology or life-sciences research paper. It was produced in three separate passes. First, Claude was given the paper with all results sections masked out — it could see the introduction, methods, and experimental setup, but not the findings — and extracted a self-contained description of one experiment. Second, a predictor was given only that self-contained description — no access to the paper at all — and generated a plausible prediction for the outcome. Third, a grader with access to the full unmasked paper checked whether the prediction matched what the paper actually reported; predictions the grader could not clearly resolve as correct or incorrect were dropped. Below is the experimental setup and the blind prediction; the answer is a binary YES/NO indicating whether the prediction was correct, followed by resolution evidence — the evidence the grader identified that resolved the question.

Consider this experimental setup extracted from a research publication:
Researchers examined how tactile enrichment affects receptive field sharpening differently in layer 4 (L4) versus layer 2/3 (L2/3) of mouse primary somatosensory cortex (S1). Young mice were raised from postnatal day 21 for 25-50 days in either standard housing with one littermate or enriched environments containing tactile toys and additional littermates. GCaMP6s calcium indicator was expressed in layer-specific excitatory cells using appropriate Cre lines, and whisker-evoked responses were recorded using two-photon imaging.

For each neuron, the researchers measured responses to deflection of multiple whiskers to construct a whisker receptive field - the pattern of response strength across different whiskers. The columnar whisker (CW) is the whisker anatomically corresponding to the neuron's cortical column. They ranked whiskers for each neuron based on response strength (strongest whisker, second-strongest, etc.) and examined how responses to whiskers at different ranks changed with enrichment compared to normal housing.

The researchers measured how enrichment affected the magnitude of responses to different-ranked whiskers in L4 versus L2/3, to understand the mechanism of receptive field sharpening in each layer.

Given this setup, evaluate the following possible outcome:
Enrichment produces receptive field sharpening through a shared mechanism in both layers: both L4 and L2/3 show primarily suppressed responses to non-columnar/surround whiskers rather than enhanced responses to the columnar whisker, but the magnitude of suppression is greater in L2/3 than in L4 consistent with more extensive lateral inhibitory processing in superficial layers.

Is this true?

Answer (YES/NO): NO